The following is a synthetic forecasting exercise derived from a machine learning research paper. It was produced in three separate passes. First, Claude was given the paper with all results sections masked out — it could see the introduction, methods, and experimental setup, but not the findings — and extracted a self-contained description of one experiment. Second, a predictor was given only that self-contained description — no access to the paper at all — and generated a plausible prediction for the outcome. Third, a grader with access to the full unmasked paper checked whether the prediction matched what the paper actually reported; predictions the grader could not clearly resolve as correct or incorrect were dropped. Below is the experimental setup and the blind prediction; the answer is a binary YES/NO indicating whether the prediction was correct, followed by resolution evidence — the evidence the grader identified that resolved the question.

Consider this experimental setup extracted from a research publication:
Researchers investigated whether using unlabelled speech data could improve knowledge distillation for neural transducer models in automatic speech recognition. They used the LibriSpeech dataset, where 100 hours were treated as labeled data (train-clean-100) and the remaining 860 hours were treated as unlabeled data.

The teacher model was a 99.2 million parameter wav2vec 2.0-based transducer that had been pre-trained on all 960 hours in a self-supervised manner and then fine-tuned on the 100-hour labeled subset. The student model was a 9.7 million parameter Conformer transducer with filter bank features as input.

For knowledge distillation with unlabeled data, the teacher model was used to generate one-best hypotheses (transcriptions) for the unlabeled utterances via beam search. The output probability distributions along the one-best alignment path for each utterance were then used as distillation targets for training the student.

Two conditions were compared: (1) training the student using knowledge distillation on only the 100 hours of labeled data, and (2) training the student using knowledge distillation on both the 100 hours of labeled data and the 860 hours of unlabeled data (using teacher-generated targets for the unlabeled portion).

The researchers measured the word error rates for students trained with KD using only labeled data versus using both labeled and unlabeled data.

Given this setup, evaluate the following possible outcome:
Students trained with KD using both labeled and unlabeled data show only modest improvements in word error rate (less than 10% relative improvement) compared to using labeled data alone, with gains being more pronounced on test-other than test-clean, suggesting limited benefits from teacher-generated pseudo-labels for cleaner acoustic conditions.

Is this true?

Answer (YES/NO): NO